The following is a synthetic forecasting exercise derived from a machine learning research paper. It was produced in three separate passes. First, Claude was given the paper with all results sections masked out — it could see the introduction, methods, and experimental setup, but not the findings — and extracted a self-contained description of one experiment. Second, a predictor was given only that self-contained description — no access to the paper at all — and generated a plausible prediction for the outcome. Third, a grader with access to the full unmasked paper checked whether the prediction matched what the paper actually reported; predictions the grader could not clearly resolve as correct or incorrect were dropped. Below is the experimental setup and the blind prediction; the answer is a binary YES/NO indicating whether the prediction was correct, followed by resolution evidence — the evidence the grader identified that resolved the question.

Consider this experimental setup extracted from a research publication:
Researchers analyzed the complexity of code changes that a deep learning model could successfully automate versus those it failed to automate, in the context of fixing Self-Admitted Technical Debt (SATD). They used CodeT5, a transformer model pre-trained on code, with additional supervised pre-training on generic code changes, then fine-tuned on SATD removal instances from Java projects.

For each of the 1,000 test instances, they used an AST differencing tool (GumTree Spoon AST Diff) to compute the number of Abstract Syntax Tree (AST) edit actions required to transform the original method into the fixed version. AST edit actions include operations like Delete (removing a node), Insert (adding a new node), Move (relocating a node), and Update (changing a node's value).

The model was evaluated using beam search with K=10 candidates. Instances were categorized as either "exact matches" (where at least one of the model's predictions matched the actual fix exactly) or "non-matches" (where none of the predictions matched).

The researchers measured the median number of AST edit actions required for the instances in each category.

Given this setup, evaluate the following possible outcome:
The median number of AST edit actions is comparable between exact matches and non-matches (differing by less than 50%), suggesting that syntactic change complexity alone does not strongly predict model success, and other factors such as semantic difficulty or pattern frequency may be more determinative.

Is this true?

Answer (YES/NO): NO